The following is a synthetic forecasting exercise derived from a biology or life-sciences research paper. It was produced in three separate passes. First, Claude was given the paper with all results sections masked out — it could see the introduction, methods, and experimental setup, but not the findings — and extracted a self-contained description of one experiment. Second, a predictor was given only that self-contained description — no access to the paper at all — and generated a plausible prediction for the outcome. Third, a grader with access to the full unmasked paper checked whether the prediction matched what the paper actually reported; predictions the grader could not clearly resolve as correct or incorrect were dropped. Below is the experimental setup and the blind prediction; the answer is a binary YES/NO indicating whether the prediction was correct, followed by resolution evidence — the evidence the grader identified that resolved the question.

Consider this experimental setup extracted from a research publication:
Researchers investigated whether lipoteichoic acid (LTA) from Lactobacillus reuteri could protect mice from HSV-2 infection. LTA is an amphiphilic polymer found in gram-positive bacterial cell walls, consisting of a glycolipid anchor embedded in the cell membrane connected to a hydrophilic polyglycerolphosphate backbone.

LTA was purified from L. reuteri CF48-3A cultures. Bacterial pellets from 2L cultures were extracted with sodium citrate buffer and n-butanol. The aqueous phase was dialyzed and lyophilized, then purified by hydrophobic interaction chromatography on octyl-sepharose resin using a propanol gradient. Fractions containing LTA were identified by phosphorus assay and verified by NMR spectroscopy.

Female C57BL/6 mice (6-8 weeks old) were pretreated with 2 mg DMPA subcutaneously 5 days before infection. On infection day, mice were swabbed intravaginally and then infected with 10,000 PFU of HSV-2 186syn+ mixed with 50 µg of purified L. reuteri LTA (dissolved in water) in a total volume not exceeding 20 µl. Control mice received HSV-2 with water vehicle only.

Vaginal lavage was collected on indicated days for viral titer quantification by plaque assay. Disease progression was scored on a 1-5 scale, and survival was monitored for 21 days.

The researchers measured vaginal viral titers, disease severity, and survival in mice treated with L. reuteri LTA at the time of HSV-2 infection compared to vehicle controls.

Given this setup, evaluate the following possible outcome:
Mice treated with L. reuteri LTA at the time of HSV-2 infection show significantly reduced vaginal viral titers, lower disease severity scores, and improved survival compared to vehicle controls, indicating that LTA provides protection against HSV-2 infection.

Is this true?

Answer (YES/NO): YES